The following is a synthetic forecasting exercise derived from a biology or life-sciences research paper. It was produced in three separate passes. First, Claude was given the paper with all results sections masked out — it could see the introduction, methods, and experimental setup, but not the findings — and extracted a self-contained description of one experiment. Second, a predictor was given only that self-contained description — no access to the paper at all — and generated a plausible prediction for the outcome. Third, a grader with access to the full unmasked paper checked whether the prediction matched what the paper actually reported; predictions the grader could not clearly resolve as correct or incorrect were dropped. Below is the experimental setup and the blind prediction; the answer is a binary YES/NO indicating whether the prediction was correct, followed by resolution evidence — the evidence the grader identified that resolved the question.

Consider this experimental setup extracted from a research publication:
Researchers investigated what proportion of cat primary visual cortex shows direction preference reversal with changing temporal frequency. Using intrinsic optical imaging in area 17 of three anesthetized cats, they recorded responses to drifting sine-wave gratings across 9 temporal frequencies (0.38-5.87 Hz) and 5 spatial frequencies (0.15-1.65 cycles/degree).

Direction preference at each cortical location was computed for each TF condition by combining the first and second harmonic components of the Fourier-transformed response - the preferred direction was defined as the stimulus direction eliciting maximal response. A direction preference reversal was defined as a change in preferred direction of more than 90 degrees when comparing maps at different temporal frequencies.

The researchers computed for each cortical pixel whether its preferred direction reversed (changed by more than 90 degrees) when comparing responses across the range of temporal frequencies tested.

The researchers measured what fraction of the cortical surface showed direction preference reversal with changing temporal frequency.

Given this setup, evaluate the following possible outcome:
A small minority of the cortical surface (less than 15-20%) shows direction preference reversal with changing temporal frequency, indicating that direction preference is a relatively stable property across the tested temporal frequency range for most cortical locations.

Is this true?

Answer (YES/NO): NO